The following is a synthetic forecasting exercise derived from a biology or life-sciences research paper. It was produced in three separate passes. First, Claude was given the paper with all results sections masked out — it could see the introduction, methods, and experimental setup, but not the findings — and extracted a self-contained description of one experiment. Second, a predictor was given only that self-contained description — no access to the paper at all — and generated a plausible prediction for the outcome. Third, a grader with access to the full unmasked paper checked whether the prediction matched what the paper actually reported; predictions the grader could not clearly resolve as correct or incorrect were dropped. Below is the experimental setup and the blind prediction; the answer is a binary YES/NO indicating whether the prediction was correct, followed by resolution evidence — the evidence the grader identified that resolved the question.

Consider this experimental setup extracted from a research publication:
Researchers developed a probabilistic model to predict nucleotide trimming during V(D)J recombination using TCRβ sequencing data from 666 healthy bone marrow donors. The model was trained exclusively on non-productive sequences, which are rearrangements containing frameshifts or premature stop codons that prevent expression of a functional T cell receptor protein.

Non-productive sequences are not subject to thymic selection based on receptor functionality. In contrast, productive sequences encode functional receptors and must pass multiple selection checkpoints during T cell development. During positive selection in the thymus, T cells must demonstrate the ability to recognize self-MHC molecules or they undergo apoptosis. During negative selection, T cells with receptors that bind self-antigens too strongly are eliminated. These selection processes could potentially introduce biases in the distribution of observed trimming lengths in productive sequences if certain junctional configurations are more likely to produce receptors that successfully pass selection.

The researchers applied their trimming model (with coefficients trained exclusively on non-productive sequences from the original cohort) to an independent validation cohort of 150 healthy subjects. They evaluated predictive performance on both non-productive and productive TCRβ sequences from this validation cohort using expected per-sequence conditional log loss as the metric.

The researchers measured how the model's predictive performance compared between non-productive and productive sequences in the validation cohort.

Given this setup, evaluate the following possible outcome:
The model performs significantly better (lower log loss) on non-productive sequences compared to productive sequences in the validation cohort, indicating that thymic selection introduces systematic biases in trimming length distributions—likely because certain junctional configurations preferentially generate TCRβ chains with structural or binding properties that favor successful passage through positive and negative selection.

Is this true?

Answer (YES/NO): NO